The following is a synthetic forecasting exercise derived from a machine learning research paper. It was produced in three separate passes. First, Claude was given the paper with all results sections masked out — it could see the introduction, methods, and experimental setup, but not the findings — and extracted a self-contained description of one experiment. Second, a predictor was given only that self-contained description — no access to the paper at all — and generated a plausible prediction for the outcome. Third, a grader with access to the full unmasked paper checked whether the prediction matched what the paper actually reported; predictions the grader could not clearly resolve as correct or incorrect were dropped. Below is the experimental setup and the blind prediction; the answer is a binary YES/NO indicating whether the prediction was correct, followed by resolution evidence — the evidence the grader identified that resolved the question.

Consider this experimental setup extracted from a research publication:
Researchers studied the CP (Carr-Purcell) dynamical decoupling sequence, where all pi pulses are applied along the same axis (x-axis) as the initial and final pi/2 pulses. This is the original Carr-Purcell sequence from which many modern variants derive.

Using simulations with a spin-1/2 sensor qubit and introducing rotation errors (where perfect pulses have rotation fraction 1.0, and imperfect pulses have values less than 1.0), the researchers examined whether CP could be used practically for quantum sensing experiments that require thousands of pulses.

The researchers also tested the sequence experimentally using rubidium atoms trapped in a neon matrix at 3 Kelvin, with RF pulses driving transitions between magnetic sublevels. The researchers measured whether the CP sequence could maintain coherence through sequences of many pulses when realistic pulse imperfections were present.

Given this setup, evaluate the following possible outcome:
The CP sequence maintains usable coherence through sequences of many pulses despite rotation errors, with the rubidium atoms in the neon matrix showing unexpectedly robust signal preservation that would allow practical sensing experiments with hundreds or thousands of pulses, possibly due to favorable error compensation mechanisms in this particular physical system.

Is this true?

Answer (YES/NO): NO